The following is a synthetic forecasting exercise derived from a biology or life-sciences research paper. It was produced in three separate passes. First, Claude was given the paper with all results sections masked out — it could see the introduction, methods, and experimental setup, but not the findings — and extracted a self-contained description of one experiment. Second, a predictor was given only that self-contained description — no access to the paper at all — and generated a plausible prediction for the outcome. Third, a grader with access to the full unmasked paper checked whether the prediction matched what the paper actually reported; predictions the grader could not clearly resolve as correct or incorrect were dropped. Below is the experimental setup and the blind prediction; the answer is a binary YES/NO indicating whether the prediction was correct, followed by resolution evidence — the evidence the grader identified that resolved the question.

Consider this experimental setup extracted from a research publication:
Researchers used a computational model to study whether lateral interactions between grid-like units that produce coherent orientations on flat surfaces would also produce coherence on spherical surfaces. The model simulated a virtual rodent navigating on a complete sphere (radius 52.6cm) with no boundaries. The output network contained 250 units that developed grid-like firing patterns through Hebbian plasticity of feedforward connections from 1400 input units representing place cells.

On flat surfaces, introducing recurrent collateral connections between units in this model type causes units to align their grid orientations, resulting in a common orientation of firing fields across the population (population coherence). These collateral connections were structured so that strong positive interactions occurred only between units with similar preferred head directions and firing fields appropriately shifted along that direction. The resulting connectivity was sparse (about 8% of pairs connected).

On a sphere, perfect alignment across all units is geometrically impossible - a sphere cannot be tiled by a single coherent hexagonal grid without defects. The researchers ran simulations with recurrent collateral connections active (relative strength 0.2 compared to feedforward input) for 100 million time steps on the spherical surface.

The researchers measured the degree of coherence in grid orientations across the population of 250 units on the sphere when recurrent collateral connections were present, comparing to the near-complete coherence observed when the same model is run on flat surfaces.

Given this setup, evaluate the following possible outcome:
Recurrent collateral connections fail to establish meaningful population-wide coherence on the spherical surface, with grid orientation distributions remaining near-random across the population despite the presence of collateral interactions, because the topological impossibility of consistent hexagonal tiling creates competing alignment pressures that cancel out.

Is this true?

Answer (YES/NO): NO